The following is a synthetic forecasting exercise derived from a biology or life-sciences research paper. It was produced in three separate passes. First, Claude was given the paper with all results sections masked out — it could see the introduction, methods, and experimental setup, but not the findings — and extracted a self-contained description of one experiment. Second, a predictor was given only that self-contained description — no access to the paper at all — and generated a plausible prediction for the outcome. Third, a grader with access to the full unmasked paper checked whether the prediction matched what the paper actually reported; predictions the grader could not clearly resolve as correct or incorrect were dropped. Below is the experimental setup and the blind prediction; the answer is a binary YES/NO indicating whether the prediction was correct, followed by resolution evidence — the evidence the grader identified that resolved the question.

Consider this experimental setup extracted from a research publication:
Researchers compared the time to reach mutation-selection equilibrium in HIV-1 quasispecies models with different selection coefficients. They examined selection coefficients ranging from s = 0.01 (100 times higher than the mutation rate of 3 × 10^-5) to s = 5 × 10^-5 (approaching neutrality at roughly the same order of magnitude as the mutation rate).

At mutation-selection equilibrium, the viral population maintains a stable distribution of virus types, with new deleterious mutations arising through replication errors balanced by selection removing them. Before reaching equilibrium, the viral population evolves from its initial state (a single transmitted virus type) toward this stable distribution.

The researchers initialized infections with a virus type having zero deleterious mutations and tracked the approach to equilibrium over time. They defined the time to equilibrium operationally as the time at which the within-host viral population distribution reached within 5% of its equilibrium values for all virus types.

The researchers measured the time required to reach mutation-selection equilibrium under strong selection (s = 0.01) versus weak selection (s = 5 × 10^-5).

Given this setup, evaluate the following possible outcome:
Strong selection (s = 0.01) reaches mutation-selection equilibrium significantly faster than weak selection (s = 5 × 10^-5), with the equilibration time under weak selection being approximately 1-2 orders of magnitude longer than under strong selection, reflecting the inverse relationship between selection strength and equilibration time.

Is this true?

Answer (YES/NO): YES